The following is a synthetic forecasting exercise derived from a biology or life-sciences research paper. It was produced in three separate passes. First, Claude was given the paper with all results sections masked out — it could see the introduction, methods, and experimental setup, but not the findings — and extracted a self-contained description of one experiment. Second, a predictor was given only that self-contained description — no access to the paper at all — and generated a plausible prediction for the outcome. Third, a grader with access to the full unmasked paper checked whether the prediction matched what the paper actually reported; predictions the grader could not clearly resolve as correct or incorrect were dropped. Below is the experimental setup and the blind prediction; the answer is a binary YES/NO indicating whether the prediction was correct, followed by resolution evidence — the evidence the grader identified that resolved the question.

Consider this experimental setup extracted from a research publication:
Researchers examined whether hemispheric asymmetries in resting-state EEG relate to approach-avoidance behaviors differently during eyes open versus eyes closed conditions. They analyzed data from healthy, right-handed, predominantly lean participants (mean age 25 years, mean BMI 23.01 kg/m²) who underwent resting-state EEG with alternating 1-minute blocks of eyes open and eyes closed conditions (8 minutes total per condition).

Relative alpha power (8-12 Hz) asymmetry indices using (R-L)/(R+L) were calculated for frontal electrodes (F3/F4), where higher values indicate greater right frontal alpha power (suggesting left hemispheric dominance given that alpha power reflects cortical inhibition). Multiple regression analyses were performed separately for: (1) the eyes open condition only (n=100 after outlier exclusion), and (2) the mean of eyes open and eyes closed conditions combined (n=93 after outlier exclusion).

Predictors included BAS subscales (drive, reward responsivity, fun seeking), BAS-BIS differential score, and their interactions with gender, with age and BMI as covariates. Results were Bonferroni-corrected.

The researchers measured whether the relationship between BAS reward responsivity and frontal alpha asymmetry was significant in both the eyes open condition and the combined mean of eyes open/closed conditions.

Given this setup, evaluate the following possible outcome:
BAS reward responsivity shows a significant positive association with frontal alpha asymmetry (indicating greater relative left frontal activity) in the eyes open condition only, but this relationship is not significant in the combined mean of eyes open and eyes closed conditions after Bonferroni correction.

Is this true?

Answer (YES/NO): NO